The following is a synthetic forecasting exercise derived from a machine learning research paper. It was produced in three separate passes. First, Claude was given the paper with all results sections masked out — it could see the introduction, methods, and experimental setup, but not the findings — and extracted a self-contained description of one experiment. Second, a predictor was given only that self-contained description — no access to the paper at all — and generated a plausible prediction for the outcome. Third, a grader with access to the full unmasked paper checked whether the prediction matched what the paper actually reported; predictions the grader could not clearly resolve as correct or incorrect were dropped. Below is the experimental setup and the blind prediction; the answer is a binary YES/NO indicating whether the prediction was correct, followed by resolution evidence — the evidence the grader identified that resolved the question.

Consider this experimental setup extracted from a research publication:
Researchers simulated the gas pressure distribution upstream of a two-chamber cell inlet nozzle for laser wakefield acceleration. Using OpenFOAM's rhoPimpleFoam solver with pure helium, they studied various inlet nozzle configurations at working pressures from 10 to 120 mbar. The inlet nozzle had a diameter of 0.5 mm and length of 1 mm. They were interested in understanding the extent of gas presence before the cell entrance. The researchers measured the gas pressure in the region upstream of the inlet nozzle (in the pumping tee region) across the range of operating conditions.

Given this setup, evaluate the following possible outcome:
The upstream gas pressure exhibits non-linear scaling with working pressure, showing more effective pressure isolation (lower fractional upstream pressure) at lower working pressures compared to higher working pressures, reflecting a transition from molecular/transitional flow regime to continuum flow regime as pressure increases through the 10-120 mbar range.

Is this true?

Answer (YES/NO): NO